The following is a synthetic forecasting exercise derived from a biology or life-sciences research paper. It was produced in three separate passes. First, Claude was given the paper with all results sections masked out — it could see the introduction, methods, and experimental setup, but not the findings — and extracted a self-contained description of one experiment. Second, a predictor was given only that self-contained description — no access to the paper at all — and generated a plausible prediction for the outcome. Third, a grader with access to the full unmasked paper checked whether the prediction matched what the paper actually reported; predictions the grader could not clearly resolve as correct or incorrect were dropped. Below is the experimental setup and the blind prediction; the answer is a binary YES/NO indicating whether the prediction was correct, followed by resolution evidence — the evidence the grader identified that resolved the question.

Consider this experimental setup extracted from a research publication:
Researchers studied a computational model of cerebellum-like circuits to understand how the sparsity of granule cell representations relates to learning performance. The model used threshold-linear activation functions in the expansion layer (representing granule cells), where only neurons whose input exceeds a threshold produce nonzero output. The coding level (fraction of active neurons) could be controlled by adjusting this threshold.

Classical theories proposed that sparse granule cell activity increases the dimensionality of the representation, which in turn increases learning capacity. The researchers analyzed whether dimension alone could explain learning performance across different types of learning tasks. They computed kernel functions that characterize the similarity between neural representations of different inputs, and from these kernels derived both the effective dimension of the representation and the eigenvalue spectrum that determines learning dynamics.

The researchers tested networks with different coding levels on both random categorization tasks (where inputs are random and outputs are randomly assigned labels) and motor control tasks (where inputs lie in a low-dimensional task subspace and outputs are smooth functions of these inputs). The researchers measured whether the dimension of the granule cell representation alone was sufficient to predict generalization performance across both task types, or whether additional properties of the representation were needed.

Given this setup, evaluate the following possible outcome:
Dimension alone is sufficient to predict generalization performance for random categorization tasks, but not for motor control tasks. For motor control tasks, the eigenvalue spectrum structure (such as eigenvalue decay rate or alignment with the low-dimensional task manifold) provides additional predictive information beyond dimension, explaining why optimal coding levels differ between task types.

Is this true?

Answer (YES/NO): NO